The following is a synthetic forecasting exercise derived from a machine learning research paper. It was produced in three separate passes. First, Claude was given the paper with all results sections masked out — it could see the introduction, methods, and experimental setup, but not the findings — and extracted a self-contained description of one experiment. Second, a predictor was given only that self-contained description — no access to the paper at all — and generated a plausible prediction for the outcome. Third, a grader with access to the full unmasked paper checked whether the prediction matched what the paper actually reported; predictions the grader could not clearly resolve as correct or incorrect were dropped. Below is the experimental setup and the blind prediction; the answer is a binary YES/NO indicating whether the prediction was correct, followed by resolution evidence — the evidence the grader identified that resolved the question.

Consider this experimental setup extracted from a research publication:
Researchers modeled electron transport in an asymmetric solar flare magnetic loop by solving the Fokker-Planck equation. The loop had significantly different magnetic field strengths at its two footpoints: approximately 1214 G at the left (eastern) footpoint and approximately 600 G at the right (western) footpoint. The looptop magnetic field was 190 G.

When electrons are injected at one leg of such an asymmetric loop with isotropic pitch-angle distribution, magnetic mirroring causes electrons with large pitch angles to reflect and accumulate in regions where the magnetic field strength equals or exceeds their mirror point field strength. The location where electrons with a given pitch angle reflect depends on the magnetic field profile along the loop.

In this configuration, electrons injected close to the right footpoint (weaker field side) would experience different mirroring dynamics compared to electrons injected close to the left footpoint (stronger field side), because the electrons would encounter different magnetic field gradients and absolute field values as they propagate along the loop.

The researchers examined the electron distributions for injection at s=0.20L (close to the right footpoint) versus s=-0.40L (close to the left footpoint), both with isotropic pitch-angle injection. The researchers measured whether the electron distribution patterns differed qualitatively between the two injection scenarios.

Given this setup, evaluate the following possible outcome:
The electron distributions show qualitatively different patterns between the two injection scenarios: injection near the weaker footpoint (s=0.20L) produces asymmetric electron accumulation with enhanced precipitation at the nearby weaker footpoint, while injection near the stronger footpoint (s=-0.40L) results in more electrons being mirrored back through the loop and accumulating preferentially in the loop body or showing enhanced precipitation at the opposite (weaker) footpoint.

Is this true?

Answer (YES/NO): NO